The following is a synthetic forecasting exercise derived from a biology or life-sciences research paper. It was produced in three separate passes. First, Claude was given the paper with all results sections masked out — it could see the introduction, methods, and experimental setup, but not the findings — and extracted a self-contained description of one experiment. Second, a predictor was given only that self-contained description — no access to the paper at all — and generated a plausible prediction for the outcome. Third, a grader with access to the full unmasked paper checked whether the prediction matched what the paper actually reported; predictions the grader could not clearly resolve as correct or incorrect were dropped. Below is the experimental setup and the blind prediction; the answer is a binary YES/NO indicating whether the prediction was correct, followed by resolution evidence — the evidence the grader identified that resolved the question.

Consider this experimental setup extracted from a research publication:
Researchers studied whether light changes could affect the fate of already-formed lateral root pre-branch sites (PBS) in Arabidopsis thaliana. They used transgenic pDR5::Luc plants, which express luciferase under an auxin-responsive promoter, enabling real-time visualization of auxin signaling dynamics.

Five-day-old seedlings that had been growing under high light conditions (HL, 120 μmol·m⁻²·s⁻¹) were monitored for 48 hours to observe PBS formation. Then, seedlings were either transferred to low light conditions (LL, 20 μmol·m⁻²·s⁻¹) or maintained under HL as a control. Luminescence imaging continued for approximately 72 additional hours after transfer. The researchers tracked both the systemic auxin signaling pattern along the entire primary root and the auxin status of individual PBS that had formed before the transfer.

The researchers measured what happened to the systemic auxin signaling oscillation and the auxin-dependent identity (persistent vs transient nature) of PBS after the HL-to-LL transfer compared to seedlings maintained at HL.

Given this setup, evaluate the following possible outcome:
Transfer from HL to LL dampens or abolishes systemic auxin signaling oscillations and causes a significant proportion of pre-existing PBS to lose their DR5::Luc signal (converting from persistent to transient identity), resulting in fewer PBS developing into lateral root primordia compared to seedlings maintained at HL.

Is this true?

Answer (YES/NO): YES